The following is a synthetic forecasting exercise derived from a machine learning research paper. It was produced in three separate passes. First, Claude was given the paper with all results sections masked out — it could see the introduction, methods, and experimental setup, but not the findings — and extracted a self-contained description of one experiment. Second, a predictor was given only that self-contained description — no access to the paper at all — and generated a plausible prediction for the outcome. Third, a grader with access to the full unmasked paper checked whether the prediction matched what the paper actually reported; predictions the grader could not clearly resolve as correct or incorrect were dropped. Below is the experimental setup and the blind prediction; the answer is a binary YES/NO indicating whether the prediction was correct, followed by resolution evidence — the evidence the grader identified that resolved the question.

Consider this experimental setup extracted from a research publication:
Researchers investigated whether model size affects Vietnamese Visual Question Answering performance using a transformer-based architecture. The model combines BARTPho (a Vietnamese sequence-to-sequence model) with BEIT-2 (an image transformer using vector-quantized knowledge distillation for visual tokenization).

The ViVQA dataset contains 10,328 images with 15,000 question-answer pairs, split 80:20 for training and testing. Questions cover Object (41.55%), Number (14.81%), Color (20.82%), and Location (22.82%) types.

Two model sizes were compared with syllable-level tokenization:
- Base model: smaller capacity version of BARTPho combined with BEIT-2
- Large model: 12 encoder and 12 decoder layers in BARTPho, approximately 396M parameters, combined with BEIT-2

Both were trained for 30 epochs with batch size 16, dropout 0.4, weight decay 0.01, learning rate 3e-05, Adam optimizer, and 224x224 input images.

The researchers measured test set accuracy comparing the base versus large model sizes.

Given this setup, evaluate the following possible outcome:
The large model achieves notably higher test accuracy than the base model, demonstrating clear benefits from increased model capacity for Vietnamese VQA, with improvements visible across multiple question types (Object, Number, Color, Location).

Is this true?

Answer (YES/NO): NO